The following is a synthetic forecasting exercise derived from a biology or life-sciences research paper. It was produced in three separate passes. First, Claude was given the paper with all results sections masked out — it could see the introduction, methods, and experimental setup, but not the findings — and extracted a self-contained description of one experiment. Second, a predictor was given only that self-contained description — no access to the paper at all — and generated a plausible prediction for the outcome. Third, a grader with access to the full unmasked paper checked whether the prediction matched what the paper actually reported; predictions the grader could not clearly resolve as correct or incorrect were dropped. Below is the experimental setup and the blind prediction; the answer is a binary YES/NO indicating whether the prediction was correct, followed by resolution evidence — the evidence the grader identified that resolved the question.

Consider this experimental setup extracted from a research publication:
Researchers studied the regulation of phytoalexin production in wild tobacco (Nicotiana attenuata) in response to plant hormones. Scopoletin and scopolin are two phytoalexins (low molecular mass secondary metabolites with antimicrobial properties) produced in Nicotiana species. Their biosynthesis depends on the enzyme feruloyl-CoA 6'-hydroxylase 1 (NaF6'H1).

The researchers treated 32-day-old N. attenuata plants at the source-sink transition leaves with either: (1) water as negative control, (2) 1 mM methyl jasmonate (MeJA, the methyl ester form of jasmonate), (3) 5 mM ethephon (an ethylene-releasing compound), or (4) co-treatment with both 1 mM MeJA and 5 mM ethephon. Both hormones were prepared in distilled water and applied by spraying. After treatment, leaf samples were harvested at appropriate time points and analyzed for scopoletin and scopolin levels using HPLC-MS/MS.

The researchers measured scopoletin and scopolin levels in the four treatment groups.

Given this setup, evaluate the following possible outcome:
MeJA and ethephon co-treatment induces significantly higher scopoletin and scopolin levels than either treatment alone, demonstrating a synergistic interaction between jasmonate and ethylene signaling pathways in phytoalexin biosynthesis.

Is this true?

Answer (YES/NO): YES